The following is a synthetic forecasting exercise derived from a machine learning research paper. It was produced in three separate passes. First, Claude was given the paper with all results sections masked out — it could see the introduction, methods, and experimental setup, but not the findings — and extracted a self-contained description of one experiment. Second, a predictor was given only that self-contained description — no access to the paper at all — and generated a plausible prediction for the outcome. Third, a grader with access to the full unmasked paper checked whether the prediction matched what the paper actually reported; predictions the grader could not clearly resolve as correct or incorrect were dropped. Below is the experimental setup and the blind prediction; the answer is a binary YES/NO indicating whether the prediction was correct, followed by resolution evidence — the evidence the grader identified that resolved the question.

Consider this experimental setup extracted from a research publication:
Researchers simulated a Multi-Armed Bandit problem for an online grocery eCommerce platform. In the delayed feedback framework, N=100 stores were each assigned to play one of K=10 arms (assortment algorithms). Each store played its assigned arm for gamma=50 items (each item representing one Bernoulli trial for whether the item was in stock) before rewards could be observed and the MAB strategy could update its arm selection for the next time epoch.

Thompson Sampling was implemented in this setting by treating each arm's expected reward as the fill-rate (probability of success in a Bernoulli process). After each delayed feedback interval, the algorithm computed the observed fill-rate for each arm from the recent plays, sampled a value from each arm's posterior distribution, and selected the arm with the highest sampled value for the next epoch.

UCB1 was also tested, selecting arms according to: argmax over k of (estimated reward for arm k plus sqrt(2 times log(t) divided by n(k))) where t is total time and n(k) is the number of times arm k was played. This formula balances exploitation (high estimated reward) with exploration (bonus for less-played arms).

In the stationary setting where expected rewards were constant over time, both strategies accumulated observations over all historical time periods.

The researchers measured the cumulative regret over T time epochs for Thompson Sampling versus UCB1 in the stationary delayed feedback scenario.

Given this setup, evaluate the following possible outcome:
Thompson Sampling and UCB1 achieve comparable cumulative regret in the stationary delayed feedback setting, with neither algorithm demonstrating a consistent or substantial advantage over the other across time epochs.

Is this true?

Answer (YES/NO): NO